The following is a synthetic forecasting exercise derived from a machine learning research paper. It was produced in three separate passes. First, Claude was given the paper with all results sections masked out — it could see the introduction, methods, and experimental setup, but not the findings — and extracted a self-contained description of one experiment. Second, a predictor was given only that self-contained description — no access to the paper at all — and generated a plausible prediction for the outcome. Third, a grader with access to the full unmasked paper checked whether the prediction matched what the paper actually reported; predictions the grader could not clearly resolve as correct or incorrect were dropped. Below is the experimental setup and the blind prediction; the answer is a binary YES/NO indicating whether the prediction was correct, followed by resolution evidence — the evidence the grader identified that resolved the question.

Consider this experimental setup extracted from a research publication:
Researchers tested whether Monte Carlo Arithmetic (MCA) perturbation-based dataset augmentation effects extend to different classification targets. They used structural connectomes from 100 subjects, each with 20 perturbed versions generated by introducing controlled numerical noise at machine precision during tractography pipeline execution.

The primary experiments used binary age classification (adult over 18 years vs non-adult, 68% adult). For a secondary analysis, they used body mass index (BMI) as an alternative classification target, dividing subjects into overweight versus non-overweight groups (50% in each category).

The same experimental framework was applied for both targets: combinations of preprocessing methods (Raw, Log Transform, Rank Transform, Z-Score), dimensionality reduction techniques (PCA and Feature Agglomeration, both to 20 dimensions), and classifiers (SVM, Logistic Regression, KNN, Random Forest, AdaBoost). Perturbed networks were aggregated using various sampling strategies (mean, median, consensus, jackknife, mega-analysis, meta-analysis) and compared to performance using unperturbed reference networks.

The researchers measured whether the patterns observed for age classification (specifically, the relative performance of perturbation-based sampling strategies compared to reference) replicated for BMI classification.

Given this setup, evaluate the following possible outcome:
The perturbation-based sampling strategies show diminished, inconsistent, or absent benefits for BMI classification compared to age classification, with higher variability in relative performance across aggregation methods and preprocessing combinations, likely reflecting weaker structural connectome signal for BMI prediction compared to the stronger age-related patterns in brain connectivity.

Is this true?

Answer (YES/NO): NO